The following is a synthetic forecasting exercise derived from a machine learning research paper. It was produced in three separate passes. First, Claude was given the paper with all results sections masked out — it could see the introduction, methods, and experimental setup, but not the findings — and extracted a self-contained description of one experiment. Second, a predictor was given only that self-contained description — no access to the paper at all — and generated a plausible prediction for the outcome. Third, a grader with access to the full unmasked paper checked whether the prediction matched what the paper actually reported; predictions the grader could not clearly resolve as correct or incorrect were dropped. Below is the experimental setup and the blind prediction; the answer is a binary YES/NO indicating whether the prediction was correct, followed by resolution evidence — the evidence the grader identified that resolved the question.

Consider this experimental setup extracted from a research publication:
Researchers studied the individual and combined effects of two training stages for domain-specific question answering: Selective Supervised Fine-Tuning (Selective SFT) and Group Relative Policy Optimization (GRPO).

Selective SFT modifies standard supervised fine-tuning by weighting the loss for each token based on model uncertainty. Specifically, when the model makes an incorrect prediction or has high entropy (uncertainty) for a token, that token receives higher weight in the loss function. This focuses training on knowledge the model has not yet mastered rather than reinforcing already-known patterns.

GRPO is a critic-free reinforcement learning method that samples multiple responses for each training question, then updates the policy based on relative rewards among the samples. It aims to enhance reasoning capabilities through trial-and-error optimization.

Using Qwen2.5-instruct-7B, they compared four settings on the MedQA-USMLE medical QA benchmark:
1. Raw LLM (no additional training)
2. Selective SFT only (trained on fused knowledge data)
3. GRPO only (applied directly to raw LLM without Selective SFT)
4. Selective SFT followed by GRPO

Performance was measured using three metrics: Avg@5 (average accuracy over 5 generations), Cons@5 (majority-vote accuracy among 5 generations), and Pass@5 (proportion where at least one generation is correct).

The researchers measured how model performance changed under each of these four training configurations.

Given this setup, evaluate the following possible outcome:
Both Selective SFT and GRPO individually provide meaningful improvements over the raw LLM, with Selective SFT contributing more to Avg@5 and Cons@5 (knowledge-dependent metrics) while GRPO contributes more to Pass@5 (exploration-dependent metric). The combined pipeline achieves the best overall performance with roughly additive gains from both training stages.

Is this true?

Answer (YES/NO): NO